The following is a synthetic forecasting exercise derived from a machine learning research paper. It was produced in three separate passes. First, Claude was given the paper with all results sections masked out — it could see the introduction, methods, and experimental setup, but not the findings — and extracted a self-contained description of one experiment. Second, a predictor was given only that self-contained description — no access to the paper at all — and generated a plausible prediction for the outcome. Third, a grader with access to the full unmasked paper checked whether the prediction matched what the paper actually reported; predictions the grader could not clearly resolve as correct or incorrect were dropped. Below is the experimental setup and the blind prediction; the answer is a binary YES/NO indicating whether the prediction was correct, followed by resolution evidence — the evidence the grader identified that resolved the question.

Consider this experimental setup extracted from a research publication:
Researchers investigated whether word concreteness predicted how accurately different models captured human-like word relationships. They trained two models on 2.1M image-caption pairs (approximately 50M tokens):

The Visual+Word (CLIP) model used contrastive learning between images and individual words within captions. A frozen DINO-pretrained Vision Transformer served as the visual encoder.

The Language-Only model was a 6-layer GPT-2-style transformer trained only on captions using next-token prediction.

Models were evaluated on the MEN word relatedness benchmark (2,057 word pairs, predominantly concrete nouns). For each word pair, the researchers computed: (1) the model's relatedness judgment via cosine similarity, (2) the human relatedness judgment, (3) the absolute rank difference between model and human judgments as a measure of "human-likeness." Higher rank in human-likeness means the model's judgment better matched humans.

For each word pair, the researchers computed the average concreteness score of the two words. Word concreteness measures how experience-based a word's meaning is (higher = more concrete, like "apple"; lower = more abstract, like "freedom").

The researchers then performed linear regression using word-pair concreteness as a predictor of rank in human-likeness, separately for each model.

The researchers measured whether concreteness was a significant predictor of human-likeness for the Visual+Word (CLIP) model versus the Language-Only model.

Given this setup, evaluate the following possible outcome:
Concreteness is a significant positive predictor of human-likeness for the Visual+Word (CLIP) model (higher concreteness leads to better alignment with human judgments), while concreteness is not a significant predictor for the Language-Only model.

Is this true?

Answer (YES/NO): YES